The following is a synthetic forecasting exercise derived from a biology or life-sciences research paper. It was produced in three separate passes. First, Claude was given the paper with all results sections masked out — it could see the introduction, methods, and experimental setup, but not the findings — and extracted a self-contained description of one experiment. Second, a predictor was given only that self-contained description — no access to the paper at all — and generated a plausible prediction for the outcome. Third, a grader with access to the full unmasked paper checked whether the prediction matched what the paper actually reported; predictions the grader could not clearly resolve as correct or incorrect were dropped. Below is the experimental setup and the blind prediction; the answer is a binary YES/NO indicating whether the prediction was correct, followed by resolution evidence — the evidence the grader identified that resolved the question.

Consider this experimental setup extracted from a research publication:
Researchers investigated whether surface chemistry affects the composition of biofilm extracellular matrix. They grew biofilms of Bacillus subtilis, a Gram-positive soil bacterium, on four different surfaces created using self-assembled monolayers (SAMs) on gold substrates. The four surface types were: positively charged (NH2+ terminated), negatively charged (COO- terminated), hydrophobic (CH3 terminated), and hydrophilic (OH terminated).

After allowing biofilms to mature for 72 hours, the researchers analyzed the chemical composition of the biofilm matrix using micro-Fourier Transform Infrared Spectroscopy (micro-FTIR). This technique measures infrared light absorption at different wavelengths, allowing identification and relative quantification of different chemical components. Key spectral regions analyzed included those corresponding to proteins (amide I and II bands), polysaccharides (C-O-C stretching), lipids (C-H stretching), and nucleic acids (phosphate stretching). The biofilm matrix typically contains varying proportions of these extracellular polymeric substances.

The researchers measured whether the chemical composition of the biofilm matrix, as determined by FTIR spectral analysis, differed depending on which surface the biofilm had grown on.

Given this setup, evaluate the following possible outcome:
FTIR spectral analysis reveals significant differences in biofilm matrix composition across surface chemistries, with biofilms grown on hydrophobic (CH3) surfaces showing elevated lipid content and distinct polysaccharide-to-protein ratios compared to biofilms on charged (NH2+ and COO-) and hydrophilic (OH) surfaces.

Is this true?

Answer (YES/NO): NO